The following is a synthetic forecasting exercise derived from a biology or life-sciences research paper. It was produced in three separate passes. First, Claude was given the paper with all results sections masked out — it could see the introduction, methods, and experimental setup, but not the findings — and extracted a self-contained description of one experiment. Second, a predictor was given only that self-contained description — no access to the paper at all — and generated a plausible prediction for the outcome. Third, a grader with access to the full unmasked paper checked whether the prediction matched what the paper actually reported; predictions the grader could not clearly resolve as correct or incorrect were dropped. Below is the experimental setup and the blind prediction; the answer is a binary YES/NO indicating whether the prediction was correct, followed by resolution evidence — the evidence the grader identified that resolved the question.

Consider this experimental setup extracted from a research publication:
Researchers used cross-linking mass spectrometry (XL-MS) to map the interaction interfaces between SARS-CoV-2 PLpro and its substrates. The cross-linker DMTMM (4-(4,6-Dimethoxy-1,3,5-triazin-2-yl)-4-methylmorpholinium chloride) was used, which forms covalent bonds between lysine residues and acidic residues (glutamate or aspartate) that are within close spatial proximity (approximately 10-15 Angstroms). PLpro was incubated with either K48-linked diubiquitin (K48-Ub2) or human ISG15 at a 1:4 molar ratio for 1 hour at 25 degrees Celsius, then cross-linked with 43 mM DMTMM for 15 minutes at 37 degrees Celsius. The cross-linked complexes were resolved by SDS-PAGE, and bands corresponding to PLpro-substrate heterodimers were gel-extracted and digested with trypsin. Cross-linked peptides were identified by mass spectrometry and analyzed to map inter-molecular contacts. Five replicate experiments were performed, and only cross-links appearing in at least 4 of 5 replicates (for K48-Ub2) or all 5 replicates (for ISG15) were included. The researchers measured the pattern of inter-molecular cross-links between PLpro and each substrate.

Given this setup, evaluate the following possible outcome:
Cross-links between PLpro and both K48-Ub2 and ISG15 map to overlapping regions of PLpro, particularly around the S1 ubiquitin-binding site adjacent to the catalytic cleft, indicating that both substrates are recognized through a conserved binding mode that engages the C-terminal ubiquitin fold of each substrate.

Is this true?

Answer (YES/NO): NO